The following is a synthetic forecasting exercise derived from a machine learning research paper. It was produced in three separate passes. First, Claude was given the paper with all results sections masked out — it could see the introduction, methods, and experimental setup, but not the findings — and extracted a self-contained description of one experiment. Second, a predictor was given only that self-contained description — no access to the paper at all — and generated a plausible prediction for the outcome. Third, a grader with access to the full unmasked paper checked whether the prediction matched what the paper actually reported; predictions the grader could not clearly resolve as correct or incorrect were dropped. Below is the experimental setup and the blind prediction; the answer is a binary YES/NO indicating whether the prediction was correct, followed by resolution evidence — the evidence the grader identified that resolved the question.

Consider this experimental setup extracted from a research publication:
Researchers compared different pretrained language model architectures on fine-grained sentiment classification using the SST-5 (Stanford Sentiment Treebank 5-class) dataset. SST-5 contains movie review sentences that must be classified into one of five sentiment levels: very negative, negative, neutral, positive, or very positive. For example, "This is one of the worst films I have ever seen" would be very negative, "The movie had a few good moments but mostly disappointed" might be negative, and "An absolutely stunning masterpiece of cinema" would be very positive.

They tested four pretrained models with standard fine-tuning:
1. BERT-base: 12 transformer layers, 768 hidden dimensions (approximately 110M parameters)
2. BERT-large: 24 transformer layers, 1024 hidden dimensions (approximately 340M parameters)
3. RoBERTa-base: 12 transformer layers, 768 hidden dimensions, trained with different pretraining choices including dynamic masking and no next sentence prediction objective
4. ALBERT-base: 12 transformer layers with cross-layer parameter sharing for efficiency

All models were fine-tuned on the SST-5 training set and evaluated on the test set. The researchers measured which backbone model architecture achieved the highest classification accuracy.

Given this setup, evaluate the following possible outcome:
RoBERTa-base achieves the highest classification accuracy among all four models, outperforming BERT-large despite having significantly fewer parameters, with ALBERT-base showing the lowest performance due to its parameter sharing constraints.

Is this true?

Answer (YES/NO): YES